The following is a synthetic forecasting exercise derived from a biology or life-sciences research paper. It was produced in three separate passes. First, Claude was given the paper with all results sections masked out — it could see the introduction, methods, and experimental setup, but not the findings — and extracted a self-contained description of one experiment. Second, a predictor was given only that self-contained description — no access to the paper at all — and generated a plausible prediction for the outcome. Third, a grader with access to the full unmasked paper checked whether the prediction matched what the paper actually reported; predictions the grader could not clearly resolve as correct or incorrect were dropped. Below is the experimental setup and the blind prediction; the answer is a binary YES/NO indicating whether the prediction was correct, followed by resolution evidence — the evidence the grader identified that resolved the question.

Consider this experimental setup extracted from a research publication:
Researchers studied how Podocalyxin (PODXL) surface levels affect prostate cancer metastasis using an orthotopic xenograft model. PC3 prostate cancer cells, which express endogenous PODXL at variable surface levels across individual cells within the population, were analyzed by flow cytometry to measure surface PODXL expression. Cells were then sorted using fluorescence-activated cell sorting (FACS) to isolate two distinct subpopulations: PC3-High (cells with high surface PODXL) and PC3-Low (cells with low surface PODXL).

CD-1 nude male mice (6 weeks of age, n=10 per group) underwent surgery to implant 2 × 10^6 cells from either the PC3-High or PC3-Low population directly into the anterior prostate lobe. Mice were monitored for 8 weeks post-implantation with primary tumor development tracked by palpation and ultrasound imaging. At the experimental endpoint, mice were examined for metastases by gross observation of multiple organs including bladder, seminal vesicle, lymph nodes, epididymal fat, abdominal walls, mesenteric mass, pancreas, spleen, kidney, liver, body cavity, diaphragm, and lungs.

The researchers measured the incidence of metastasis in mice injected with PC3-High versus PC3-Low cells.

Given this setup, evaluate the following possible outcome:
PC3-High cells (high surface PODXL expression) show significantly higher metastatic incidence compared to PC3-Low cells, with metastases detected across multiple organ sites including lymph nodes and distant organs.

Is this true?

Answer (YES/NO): YES